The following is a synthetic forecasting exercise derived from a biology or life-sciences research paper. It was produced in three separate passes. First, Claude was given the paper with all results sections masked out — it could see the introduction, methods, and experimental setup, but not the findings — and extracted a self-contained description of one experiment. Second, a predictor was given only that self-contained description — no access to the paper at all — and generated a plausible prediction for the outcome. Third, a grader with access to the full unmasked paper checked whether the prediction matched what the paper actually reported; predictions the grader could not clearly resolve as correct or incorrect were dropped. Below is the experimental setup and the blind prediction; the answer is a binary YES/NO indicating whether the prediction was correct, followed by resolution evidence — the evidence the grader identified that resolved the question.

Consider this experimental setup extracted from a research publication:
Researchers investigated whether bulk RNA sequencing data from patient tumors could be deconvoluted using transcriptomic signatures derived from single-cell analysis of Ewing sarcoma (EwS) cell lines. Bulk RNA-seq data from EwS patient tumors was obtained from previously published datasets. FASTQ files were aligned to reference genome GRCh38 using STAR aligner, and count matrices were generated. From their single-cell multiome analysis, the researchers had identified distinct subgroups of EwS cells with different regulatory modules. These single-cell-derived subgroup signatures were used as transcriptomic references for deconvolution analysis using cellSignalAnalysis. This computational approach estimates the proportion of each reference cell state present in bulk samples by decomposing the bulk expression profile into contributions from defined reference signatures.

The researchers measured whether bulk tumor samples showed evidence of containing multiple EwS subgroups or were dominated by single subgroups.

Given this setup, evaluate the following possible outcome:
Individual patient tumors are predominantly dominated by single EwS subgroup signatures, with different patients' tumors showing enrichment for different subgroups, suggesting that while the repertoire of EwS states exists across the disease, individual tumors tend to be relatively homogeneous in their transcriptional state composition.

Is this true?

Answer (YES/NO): NO